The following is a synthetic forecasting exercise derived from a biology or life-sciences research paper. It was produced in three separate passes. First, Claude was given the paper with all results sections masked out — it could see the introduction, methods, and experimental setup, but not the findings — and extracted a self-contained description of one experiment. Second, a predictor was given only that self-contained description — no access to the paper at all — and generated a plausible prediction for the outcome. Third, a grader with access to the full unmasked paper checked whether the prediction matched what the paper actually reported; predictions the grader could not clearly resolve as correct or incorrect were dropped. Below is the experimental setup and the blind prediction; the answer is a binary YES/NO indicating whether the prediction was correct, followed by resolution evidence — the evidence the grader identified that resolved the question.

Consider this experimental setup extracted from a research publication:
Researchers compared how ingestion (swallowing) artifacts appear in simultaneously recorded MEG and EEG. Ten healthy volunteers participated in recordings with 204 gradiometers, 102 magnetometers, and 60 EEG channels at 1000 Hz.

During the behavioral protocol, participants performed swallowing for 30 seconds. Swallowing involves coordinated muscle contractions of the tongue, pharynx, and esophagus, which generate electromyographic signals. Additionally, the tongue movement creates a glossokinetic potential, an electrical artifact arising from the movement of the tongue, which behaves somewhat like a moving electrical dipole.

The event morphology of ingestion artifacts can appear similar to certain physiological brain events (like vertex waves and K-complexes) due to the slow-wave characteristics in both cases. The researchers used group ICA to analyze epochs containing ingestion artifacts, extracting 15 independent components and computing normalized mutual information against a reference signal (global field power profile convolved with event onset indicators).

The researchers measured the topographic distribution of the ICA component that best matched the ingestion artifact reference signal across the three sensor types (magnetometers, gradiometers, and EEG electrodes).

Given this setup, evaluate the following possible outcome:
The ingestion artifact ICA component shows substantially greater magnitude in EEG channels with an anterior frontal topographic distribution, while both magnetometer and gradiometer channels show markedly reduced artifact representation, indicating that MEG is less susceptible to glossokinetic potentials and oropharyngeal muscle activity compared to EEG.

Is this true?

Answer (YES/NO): NO